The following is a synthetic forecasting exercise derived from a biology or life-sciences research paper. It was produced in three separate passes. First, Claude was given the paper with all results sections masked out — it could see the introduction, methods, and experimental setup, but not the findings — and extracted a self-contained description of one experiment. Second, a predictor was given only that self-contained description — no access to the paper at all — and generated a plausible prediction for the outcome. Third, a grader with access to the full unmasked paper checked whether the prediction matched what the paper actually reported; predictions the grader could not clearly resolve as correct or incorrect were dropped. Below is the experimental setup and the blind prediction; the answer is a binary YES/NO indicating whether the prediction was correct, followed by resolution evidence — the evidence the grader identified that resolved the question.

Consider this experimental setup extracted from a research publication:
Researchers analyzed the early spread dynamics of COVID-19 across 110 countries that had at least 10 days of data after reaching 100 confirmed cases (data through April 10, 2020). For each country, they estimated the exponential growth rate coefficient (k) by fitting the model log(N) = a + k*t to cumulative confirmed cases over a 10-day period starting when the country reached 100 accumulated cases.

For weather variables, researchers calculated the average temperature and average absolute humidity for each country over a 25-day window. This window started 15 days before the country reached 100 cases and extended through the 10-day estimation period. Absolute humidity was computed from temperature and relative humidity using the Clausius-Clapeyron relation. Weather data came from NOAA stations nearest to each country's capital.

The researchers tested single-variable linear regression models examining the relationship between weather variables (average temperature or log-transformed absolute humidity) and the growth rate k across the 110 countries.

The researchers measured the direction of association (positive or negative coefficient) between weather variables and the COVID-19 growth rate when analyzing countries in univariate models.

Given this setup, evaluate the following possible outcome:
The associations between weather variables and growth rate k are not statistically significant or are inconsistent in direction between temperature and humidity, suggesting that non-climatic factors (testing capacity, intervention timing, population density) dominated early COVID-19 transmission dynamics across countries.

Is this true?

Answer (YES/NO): NO